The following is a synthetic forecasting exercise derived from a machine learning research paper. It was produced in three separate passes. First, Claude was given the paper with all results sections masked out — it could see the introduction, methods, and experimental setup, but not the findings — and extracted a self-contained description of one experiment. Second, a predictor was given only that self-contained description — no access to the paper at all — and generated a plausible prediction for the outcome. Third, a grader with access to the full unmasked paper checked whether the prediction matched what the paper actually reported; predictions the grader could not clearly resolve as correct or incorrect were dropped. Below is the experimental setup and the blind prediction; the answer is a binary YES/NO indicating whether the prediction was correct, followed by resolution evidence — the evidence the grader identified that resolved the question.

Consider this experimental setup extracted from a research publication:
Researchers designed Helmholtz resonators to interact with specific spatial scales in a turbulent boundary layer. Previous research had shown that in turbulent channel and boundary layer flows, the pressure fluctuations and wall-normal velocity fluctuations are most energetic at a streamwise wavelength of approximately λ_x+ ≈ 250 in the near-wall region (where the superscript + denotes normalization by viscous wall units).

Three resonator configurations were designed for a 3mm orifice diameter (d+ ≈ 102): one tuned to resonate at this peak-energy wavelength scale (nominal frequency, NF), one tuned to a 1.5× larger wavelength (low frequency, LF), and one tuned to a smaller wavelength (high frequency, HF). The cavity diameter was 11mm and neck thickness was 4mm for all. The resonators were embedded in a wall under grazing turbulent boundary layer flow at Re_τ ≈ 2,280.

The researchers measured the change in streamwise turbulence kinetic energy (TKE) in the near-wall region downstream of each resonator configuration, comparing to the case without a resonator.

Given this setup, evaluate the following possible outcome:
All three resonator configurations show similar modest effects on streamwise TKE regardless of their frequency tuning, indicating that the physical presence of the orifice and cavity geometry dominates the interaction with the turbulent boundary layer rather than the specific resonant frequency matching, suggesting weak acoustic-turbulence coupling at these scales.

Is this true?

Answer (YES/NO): NO